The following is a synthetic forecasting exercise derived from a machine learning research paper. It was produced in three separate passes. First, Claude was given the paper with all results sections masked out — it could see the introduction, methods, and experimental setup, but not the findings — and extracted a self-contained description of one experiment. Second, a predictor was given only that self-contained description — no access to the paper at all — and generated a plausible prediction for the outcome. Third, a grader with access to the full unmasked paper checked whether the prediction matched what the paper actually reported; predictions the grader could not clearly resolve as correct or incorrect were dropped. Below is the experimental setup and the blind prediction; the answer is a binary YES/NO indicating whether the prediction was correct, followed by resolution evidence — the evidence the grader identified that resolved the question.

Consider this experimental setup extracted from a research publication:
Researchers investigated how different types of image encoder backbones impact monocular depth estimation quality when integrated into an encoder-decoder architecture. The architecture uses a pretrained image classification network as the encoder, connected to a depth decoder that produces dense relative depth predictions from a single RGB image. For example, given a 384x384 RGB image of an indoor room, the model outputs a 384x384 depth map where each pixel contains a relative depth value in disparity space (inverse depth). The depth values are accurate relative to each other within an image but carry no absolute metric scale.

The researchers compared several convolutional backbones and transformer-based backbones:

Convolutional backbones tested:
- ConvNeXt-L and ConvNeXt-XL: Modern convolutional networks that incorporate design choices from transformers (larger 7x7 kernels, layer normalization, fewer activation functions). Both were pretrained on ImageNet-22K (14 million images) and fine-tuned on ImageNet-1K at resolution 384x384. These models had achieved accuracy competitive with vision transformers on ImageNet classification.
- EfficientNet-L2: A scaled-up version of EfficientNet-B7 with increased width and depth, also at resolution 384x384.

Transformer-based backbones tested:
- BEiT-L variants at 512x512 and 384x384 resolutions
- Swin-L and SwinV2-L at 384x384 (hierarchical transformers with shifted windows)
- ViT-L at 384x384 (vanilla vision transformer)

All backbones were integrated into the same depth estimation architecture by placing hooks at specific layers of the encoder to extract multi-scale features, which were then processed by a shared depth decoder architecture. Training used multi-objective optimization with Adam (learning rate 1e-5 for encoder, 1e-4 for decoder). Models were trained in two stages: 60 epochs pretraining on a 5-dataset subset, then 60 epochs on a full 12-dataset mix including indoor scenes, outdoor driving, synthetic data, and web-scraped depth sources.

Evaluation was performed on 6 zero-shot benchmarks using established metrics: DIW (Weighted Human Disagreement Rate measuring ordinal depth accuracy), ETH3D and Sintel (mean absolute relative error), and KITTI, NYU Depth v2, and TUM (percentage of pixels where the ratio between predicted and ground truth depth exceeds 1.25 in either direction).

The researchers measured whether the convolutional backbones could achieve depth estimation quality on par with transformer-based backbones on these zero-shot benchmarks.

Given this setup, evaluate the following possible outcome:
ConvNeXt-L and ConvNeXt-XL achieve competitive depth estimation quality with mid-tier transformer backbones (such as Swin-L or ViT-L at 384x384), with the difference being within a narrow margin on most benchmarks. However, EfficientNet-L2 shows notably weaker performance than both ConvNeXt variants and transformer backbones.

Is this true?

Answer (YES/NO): NO